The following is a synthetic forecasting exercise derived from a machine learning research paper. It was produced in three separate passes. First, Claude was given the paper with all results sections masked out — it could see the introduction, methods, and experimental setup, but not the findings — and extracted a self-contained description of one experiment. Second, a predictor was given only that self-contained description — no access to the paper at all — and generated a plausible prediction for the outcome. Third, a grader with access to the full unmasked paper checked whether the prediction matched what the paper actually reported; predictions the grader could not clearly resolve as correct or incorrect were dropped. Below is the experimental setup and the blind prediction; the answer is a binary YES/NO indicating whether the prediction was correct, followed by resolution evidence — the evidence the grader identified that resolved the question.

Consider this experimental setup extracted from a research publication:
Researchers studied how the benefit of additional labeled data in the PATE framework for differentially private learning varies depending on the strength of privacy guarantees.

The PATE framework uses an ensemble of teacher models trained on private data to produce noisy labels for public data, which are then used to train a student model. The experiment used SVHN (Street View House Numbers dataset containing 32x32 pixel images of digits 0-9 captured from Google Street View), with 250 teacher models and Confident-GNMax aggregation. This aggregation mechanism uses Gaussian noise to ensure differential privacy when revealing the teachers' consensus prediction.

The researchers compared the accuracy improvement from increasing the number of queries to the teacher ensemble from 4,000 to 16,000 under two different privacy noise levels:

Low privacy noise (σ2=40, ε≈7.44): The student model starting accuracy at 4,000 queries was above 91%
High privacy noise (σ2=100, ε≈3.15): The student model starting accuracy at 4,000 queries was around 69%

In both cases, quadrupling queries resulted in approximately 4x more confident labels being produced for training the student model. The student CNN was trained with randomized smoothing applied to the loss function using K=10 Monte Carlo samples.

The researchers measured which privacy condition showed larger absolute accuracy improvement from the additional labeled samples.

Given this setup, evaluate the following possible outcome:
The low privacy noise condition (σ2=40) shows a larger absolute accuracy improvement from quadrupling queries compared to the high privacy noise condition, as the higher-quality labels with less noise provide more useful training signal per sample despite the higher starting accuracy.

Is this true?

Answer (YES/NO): NO